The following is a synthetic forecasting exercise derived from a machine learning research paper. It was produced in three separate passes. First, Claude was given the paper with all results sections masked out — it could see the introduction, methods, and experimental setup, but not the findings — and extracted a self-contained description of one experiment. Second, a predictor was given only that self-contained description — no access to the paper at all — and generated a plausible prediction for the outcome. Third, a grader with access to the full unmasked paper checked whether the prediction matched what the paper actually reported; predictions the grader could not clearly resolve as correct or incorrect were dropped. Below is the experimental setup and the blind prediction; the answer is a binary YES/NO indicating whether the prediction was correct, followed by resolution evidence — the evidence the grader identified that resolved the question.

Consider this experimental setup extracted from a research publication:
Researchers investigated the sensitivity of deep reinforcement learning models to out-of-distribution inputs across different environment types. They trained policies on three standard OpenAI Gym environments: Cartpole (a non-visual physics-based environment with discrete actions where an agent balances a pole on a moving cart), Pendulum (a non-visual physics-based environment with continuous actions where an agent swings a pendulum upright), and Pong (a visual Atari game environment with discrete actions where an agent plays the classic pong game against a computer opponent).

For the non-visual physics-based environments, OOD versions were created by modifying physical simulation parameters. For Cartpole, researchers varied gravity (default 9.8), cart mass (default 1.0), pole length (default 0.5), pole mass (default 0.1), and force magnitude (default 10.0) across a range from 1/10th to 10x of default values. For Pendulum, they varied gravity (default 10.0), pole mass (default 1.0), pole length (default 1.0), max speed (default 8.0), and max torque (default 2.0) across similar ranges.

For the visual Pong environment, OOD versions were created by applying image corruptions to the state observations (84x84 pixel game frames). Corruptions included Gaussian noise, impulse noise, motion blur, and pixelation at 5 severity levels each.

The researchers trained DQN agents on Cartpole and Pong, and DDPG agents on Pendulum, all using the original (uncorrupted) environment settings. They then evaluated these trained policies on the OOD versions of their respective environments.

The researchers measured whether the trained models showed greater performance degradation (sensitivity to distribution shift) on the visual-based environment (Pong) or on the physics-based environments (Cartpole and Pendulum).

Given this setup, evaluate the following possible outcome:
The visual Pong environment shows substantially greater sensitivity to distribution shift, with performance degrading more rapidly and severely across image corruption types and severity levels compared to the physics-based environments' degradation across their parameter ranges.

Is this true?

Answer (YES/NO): YES